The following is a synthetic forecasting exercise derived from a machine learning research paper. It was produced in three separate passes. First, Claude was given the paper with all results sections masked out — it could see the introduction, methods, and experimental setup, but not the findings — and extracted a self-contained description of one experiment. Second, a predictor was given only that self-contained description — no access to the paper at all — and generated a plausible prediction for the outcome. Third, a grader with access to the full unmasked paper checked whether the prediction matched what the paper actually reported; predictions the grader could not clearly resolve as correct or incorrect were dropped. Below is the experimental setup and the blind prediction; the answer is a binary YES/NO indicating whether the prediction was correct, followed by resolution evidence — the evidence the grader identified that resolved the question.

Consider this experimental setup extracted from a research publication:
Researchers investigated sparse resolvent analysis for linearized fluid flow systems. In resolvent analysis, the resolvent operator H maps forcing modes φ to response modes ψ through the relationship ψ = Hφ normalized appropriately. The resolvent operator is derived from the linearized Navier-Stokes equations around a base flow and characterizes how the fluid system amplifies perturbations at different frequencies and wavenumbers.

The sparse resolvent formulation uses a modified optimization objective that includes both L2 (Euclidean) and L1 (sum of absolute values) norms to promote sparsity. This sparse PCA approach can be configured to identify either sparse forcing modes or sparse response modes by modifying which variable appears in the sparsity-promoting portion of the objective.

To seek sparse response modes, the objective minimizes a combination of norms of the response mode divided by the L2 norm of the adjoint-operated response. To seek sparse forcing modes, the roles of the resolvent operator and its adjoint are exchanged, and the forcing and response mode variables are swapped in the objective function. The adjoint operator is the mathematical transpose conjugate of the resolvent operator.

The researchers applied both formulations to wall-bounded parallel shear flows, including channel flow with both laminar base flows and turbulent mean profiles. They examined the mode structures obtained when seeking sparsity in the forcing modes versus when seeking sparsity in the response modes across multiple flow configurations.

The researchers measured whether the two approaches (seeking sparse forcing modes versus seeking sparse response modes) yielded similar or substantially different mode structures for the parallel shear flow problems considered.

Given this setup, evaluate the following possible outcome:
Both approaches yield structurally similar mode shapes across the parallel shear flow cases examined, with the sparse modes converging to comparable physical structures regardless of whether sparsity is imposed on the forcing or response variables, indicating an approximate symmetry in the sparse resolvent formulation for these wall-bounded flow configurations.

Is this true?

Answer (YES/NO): YES